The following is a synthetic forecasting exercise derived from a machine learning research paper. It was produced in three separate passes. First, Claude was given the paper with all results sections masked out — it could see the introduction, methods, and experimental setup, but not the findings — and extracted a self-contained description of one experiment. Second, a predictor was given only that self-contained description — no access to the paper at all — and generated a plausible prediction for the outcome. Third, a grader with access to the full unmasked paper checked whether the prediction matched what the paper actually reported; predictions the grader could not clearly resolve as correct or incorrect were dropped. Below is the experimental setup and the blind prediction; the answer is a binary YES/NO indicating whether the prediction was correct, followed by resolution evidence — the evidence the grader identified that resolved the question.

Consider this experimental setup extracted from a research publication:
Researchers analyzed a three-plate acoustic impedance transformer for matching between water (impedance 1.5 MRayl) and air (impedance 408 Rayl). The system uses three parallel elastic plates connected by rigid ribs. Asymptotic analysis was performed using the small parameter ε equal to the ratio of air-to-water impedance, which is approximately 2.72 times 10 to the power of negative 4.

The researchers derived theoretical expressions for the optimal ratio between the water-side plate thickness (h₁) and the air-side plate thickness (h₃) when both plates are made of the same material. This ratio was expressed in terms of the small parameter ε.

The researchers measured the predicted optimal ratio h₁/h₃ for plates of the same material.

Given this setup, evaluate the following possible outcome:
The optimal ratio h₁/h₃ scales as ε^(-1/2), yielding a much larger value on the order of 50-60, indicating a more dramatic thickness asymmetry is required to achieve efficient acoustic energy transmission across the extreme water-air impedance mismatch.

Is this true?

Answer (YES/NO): NO